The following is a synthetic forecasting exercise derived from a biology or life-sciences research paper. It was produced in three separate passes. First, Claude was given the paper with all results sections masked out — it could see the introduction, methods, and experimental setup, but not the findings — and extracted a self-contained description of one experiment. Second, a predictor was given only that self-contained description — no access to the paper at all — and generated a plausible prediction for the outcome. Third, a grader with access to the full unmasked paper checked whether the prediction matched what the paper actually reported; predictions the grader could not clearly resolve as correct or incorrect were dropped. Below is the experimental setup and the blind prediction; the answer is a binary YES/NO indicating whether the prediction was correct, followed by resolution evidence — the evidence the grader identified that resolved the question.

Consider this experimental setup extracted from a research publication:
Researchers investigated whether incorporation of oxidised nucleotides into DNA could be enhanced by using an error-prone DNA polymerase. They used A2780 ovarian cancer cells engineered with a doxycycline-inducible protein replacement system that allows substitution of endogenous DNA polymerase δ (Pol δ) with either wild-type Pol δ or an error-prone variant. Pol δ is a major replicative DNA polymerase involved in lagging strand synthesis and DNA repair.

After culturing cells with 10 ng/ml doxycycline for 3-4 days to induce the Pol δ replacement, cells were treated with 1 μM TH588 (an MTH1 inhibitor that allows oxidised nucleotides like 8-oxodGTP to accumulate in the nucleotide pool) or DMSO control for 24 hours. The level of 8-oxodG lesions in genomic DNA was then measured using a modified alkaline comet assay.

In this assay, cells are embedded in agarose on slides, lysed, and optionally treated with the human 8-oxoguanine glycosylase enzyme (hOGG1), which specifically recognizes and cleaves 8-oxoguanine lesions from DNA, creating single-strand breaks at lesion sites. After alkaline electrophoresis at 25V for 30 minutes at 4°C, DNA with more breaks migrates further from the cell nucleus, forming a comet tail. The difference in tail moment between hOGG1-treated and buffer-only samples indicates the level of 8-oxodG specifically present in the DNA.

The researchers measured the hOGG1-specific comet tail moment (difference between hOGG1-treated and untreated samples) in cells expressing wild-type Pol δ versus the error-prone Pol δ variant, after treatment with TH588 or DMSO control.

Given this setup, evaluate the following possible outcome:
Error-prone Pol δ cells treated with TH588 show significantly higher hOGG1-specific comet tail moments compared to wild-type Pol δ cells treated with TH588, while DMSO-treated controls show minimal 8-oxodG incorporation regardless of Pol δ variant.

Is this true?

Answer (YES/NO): YES